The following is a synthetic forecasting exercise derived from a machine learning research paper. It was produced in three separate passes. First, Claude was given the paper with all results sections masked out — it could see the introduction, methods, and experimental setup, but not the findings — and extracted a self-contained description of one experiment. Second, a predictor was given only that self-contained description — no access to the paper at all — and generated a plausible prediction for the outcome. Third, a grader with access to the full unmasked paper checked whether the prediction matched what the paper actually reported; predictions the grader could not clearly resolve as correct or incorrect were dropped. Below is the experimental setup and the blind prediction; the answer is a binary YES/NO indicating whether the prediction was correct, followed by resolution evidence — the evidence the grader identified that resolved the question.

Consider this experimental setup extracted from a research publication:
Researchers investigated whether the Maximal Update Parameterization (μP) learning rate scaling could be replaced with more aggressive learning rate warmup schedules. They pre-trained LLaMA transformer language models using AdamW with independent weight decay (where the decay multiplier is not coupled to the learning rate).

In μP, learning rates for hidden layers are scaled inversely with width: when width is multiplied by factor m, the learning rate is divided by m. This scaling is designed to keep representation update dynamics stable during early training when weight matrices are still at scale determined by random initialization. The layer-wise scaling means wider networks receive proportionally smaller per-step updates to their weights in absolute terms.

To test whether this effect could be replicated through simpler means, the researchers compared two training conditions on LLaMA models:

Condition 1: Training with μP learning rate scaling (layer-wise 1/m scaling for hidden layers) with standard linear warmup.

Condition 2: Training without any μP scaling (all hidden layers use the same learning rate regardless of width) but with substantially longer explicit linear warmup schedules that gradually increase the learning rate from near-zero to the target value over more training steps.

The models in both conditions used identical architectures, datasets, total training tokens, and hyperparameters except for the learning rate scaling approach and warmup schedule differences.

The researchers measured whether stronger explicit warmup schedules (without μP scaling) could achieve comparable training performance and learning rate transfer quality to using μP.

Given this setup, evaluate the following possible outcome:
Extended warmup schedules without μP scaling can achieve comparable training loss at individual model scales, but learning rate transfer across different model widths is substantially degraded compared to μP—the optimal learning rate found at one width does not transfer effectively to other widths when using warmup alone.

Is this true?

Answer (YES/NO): YES